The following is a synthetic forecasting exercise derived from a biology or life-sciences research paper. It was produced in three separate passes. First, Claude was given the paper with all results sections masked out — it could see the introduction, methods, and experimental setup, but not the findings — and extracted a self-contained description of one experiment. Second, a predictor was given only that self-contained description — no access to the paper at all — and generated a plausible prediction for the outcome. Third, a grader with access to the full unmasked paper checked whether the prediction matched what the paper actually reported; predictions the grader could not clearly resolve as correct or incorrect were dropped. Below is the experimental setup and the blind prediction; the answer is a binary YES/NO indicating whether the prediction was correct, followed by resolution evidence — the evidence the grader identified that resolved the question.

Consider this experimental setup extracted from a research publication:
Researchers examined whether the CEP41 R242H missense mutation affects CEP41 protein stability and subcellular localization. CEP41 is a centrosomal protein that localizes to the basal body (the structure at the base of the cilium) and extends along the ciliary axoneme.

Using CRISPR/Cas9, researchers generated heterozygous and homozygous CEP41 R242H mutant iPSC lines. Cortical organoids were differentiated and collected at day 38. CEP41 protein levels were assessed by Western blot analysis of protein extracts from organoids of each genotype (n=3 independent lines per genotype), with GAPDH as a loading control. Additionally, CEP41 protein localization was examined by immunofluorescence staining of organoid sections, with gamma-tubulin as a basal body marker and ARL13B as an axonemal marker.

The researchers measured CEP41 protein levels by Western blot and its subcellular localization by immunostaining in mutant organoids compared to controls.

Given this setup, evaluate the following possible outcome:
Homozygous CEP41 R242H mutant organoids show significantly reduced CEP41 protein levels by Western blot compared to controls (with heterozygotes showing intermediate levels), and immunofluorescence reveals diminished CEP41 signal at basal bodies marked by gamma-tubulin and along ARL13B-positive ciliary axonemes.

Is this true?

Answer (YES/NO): NO